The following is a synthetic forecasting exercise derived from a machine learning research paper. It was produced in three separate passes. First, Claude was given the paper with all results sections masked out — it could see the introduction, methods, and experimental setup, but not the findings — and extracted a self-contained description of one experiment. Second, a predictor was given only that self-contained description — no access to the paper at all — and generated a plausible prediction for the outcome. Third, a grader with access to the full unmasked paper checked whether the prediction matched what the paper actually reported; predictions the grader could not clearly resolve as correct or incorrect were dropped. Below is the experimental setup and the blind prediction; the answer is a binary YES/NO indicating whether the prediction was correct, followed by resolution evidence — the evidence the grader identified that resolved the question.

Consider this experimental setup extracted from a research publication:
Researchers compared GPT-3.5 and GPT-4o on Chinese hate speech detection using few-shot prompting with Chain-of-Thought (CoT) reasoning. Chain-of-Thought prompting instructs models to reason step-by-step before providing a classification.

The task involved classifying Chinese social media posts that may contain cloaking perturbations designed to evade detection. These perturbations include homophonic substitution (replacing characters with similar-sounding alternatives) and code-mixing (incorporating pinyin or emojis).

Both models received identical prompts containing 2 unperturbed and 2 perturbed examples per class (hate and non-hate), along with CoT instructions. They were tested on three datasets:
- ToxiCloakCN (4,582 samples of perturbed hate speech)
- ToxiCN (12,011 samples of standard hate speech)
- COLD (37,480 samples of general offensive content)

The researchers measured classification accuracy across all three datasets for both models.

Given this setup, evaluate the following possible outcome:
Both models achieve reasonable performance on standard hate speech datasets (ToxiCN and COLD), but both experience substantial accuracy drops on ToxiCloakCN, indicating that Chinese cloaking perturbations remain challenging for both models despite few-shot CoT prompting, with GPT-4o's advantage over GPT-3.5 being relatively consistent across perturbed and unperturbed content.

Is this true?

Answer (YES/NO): NO